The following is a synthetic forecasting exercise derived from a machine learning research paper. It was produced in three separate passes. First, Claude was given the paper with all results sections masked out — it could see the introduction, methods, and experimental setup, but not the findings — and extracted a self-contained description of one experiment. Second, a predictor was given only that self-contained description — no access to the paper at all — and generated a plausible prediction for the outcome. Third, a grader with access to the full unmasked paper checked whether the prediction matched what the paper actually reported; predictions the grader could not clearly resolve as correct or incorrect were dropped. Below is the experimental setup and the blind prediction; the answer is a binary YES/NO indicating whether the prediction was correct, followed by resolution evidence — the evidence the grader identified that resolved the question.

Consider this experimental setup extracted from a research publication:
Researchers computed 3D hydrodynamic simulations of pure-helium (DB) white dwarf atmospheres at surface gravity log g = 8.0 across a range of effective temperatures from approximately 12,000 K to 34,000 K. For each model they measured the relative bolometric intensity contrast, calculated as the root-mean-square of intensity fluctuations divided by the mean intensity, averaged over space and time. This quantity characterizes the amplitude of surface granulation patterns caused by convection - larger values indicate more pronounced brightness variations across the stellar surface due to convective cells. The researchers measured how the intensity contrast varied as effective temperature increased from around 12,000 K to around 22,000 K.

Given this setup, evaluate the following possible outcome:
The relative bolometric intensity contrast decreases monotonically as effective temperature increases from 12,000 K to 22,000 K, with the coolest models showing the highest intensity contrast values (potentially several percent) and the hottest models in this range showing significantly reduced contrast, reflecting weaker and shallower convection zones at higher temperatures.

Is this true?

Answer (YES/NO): NO